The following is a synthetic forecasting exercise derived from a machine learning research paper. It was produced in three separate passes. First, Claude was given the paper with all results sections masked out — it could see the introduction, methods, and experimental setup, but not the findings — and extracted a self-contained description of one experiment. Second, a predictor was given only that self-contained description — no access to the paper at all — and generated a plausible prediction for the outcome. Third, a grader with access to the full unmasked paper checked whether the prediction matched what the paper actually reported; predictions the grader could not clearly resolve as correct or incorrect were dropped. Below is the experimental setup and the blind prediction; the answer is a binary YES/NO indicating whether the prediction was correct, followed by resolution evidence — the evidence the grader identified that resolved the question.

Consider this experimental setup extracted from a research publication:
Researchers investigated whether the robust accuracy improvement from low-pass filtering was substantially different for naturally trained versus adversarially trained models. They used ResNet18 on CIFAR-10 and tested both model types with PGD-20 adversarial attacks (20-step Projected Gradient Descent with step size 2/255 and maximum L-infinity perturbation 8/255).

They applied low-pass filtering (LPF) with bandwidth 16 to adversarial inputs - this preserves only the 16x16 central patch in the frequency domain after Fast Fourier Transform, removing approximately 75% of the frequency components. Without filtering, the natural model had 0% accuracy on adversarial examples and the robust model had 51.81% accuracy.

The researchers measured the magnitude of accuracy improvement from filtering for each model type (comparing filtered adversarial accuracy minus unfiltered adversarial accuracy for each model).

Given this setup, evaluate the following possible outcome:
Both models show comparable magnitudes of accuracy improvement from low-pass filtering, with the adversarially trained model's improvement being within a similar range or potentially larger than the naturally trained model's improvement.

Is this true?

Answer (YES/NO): NO